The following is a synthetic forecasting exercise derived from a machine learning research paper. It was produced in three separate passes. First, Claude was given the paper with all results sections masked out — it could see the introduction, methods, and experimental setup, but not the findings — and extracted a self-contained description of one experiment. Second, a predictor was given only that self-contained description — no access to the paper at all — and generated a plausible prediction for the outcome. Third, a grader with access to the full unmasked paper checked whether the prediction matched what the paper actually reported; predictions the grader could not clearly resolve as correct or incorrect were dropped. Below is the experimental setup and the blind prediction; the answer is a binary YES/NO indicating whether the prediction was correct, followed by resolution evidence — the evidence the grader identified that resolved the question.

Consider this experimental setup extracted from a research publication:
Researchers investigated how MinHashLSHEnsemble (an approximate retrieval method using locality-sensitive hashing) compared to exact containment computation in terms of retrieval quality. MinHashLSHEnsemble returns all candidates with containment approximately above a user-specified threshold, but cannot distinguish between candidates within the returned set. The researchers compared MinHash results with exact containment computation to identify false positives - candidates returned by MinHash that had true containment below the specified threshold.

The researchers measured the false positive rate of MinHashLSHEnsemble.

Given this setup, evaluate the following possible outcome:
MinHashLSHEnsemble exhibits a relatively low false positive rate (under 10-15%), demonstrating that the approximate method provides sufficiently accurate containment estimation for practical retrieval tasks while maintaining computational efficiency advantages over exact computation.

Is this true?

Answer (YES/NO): NO